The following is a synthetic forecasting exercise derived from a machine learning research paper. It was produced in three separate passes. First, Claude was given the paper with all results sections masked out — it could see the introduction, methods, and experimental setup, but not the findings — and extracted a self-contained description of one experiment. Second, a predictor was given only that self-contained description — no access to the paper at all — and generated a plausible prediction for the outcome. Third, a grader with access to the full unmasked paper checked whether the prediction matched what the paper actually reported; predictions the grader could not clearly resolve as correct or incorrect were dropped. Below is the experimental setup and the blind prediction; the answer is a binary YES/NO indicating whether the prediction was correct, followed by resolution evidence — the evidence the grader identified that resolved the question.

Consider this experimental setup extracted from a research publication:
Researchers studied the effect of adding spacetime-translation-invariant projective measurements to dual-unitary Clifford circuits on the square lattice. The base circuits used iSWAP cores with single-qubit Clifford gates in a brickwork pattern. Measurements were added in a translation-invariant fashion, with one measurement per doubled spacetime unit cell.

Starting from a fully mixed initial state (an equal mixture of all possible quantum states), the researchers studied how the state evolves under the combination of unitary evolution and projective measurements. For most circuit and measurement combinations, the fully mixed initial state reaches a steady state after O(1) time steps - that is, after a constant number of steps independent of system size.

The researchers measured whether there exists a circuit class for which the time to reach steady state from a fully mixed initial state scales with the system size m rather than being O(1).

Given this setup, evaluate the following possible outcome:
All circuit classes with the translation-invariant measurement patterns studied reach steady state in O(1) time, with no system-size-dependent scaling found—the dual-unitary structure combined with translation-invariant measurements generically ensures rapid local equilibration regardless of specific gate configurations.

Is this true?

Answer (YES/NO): NO